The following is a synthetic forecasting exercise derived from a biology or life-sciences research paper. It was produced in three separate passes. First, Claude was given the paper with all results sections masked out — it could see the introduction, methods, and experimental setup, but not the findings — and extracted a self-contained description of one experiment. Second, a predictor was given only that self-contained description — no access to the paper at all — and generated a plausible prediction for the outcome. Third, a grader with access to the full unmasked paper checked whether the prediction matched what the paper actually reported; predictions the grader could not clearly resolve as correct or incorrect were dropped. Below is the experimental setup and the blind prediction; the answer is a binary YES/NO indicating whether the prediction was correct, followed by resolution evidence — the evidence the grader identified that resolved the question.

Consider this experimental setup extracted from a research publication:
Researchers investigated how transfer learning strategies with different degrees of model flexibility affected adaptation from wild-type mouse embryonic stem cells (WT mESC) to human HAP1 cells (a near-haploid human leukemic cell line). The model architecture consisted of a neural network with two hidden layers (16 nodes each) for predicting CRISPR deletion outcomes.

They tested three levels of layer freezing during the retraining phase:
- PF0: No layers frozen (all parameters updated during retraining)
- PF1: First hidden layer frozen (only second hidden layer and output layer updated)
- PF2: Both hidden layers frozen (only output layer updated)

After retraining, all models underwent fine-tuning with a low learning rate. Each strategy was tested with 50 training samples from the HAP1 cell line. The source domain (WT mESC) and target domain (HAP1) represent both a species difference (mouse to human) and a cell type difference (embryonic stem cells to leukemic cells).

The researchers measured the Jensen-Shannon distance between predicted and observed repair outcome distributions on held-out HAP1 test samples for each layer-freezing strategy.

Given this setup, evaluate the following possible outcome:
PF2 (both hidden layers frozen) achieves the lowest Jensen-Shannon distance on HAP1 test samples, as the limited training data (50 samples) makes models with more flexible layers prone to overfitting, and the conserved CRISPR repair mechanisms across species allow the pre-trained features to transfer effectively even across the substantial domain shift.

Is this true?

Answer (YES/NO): NO